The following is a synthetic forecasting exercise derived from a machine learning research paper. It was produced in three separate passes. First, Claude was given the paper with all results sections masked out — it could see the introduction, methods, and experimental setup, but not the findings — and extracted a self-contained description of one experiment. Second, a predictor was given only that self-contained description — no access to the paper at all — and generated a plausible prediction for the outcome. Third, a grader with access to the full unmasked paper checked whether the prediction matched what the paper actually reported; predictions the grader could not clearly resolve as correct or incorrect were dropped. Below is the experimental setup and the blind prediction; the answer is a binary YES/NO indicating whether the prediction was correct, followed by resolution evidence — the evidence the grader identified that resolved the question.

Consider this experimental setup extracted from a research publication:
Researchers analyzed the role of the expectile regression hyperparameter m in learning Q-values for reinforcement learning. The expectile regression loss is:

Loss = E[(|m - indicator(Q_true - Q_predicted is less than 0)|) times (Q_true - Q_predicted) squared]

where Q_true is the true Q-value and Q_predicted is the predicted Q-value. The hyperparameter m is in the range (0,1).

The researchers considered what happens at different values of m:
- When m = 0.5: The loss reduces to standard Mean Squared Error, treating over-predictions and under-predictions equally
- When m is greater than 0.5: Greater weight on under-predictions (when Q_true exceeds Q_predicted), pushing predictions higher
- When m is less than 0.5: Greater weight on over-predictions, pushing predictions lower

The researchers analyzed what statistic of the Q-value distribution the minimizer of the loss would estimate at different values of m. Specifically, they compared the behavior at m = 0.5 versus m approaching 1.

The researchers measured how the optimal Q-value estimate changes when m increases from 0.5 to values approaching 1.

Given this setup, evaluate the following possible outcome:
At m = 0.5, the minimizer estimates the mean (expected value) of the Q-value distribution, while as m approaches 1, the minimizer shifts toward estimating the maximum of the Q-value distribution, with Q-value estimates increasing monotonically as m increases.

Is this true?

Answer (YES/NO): YES